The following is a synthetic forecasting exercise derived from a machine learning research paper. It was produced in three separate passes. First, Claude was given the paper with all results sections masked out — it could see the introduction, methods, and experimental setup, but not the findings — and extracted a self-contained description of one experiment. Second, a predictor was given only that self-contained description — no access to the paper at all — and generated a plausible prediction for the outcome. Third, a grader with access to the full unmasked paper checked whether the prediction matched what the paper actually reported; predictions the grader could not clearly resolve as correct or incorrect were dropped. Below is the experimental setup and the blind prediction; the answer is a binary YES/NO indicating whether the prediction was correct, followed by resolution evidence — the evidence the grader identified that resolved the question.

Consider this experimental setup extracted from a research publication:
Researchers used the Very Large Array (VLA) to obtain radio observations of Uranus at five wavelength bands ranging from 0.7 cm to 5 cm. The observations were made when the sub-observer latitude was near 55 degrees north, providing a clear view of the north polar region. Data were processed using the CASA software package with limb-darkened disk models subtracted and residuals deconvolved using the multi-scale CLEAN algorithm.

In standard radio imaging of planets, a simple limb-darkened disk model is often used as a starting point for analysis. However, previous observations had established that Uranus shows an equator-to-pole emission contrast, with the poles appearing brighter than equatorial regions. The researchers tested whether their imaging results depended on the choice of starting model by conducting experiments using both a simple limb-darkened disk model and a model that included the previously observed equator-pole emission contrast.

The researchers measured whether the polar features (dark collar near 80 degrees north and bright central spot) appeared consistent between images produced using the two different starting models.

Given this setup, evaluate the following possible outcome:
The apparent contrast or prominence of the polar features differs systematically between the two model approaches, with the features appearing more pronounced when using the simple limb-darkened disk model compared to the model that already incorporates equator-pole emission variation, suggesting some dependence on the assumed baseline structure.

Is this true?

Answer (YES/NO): NO